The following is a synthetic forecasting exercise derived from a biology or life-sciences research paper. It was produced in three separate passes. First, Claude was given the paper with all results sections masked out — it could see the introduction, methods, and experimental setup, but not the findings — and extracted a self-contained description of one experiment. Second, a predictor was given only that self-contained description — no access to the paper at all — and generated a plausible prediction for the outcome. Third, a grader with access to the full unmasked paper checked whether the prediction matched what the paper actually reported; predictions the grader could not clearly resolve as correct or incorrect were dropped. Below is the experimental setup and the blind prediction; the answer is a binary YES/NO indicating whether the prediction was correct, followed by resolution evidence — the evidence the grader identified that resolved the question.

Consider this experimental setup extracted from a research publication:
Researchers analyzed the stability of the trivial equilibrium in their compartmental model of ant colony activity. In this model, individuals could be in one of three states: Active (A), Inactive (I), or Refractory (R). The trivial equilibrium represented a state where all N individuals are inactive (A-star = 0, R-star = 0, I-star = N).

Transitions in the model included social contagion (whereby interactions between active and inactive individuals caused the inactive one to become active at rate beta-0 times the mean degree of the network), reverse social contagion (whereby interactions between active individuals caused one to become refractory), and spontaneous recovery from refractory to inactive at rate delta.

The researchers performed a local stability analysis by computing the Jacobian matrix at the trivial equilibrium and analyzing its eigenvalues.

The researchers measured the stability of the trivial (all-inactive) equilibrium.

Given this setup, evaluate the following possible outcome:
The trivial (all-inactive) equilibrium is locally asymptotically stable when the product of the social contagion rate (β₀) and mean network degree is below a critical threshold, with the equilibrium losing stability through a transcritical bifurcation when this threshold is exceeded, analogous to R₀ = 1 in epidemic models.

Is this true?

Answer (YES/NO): NO